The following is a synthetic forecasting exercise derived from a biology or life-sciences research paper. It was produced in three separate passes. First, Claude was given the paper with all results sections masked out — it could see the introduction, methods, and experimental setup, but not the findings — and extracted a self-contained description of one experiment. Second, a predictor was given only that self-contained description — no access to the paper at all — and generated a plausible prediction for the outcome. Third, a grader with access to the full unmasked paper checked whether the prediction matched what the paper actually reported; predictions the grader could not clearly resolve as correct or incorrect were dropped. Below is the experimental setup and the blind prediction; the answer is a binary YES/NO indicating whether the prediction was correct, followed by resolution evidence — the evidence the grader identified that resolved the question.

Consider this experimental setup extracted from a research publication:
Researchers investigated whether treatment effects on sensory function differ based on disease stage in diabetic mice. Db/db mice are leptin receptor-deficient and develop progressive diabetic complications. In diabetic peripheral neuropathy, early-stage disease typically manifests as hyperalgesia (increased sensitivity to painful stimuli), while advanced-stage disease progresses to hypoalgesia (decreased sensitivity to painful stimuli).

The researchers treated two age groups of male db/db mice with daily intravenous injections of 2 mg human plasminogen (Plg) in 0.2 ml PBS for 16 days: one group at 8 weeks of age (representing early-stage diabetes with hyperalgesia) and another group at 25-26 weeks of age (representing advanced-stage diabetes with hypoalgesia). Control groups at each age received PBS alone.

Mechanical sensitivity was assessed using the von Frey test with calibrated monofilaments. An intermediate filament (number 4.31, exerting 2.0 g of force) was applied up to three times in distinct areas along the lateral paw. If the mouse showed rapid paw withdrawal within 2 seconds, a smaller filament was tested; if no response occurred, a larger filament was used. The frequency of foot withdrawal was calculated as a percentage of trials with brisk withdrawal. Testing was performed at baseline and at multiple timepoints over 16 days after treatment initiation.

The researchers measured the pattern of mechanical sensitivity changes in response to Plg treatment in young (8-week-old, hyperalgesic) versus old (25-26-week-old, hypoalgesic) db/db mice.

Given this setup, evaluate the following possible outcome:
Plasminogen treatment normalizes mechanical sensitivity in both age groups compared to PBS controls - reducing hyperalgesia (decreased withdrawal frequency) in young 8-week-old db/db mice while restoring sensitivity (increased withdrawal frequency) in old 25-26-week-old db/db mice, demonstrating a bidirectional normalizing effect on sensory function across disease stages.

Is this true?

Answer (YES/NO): YES